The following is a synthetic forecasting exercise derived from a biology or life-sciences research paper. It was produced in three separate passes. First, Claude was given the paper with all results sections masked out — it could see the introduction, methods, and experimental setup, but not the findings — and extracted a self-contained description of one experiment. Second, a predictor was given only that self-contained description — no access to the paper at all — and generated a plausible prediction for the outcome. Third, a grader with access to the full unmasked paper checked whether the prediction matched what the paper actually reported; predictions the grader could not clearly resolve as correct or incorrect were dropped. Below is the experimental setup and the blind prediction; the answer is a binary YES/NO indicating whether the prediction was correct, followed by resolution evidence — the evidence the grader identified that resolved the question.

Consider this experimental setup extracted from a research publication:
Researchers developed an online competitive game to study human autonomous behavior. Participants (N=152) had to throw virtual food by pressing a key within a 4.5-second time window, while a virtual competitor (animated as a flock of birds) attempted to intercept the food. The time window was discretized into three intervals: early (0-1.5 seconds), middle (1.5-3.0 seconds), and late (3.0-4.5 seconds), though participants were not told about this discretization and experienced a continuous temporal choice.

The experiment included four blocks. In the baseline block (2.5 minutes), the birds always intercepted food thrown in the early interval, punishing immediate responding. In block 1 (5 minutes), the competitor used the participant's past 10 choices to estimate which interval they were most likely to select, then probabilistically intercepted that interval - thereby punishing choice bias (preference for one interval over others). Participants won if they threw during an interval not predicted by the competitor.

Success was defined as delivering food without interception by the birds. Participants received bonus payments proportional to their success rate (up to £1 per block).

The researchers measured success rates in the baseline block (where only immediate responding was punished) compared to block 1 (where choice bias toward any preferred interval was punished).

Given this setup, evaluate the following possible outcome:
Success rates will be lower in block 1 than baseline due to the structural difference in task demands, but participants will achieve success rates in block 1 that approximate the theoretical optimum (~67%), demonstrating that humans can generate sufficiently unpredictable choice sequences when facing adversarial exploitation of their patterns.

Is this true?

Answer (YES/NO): YES